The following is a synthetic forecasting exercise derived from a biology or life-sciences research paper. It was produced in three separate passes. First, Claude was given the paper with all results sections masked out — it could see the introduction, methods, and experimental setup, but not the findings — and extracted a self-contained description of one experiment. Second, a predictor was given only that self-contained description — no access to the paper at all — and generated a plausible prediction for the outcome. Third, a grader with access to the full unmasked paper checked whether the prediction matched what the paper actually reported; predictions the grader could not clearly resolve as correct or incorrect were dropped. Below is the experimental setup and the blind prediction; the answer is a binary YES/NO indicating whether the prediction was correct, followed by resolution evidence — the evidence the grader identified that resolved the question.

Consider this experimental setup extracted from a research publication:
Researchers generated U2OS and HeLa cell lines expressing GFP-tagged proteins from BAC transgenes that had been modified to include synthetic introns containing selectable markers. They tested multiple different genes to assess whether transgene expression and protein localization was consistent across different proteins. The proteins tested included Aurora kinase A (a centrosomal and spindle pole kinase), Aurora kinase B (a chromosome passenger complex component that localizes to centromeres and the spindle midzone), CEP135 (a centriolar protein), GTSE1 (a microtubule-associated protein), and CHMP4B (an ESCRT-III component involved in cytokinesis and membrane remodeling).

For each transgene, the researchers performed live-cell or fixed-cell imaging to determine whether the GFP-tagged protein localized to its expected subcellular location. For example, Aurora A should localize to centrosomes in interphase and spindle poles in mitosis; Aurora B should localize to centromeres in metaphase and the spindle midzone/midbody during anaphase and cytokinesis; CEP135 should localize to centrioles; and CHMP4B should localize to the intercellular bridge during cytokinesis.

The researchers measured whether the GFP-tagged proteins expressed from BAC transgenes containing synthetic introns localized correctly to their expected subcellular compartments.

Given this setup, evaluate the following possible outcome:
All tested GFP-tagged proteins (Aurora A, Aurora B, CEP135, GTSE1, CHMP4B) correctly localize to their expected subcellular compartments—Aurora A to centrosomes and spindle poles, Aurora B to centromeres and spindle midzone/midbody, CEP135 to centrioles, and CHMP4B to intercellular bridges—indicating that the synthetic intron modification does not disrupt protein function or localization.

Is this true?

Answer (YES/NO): YES